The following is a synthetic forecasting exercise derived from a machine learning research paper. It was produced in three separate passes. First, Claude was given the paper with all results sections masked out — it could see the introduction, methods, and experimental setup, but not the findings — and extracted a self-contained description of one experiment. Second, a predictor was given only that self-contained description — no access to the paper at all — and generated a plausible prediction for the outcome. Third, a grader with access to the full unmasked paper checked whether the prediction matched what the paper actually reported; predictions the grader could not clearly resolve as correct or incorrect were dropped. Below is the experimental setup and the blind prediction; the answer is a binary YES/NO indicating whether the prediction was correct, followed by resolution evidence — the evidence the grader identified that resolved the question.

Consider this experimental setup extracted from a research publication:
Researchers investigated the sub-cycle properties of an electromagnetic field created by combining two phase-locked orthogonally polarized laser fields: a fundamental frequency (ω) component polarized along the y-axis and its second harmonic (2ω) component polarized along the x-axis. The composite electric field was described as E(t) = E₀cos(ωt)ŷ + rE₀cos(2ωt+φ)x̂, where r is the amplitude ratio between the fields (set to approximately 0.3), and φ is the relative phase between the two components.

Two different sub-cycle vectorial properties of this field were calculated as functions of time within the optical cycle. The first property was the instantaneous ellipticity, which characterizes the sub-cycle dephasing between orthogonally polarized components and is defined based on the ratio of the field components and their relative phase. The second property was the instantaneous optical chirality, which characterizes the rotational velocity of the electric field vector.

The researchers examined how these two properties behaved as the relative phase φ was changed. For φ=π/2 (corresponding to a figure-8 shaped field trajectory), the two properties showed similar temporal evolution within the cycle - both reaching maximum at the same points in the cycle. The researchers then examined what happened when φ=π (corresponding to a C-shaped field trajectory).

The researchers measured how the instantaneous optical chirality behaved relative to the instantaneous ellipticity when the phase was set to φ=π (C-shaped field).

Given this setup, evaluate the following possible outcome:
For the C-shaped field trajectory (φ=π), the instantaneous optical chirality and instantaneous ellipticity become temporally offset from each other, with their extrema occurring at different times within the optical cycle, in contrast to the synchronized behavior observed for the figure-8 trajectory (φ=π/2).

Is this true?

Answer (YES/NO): YES